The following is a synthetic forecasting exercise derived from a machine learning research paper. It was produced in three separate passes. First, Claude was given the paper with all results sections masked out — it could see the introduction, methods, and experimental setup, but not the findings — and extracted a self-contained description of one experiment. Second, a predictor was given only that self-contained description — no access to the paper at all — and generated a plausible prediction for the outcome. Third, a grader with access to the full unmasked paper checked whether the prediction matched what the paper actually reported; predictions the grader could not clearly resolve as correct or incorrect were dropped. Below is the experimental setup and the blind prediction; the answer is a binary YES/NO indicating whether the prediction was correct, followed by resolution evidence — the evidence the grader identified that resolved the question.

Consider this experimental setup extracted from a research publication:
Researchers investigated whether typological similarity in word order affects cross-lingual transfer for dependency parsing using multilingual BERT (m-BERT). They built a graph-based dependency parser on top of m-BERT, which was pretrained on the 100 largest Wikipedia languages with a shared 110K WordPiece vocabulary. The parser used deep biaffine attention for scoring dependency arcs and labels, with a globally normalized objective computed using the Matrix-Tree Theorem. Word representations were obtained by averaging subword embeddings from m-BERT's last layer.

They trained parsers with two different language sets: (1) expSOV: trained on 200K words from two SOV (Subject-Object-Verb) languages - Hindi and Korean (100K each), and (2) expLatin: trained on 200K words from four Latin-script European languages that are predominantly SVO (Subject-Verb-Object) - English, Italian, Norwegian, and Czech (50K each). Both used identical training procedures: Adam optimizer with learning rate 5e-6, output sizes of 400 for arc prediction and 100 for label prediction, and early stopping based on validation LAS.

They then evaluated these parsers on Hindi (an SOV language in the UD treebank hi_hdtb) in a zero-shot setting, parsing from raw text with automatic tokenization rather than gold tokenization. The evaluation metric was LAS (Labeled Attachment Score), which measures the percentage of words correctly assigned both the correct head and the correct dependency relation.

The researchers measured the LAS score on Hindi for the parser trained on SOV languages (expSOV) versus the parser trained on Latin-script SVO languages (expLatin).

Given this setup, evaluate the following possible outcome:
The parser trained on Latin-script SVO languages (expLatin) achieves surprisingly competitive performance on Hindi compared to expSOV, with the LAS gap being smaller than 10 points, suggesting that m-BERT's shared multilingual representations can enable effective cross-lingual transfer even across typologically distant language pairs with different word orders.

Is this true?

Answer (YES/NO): NO